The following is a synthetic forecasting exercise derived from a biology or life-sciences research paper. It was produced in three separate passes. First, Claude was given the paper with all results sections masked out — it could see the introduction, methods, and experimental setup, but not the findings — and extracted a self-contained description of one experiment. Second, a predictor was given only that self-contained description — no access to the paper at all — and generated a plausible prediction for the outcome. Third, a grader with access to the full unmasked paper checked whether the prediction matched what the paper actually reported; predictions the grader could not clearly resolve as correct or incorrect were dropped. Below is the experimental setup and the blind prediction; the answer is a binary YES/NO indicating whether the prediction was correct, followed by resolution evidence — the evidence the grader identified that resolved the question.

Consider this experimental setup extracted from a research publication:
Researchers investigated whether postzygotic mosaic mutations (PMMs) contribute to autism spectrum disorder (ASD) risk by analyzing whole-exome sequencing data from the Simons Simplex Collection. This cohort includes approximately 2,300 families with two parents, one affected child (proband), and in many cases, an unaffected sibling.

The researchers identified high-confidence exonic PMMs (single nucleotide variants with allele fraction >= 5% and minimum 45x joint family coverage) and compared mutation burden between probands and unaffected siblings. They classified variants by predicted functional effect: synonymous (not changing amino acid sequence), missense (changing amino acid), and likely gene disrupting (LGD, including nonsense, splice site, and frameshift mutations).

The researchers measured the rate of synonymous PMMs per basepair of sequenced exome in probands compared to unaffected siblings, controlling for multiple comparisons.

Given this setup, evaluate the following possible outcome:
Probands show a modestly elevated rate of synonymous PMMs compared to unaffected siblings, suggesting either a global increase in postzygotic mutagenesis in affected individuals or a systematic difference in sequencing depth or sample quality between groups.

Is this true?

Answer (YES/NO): NO